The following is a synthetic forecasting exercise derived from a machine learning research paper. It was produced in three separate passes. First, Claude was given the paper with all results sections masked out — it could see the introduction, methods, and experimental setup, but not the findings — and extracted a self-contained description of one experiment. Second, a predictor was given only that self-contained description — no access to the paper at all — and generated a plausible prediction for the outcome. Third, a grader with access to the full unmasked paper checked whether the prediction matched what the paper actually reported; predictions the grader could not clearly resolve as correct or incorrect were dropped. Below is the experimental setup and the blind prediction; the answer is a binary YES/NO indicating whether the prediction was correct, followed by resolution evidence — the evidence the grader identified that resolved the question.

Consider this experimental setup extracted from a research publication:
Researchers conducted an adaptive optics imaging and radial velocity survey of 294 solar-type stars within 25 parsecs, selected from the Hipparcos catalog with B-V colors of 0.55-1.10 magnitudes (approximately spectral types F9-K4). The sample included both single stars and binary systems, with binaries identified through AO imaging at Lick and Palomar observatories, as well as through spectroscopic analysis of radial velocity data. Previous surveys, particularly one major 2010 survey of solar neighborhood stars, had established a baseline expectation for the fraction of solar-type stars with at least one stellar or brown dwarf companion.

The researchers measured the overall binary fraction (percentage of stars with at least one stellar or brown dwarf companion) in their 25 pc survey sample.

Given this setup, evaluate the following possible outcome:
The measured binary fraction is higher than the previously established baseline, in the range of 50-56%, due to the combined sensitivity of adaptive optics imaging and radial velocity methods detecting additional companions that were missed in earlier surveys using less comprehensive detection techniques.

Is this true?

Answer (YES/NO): NO